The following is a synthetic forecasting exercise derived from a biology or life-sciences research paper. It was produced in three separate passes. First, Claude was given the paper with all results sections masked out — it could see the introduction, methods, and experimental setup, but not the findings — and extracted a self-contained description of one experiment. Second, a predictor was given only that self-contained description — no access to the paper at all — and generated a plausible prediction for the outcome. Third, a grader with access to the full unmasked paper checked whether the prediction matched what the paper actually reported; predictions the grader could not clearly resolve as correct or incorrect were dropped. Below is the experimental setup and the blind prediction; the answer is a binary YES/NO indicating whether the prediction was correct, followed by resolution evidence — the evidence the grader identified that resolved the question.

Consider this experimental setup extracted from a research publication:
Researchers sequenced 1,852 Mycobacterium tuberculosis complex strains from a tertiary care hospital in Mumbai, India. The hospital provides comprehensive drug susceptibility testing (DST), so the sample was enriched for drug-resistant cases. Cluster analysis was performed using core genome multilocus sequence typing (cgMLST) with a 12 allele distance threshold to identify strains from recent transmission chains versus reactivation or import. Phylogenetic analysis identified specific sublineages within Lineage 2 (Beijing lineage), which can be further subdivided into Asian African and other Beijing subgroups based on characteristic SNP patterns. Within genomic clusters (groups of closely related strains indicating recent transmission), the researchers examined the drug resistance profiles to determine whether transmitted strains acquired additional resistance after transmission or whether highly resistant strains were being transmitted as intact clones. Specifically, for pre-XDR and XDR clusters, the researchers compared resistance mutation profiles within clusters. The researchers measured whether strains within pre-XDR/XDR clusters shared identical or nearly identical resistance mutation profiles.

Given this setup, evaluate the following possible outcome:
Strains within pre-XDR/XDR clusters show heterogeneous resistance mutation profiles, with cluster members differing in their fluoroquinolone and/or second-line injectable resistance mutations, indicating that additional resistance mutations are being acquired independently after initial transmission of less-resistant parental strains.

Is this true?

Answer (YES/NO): NO